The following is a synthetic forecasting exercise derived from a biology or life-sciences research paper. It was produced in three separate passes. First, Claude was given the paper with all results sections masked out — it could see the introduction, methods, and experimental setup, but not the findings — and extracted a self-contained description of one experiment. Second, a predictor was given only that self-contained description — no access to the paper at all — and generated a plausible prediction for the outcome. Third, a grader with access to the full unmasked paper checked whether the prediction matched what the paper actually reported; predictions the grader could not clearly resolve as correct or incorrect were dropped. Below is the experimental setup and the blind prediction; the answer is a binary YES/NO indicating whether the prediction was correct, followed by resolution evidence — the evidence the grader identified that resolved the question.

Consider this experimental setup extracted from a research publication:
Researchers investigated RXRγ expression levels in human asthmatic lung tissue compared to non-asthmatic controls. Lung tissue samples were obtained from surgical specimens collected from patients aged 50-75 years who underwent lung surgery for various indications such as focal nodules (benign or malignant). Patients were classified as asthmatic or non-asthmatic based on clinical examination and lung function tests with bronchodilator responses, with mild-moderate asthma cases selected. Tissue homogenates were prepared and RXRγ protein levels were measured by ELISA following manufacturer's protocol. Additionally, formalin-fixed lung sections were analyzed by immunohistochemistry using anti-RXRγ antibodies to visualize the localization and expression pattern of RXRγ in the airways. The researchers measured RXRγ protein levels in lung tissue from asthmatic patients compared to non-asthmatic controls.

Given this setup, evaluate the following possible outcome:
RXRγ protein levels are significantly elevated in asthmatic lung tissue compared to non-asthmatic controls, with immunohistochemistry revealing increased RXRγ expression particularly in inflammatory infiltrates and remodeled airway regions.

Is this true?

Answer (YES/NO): NO